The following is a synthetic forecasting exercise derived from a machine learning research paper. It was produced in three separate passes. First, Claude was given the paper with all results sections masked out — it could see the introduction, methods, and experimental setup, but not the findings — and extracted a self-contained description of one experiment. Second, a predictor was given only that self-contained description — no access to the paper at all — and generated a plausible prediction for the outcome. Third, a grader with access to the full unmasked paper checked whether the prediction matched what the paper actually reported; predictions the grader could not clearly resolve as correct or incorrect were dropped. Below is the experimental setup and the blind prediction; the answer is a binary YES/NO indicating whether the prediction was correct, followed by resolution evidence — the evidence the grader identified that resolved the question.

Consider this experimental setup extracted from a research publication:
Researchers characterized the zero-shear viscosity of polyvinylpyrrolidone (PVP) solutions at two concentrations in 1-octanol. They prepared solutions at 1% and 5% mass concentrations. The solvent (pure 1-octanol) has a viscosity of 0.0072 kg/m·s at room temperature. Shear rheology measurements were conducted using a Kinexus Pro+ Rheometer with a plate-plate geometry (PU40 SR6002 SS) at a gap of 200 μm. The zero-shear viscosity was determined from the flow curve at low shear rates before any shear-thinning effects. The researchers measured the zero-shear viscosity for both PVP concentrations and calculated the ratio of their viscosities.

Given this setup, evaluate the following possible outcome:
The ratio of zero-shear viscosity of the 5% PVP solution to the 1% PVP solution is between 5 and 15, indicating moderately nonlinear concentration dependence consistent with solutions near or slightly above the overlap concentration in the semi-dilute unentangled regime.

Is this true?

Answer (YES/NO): NO